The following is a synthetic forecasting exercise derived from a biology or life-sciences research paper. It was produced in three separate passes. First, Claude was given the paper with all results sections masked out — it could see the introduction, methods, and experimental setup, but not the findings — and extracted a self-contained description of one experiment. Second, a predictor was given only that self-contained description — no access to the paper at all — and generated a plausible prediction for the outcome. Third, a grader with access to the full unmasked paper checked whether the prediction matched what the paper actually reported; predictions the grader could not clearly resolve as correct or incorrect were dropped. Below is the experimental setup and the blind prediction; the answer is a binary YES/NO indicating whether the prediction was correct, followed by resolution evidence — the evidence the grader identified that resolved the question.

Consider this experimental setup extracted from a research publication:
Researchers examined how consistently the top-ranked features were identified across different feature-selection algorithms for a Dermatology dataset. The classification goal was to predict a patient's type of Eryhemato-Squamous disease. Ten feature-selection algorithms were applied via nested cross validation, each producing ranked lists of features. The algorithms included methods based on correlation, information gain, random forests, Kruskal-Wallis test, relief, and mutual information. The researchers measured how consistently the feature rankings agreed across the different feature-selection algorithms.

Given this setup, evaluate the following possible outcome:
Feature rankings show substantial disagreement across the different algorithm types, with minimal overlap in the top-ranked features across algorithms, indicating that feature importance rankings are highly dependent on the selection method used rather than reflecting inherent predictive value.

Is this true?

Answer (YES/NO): NO